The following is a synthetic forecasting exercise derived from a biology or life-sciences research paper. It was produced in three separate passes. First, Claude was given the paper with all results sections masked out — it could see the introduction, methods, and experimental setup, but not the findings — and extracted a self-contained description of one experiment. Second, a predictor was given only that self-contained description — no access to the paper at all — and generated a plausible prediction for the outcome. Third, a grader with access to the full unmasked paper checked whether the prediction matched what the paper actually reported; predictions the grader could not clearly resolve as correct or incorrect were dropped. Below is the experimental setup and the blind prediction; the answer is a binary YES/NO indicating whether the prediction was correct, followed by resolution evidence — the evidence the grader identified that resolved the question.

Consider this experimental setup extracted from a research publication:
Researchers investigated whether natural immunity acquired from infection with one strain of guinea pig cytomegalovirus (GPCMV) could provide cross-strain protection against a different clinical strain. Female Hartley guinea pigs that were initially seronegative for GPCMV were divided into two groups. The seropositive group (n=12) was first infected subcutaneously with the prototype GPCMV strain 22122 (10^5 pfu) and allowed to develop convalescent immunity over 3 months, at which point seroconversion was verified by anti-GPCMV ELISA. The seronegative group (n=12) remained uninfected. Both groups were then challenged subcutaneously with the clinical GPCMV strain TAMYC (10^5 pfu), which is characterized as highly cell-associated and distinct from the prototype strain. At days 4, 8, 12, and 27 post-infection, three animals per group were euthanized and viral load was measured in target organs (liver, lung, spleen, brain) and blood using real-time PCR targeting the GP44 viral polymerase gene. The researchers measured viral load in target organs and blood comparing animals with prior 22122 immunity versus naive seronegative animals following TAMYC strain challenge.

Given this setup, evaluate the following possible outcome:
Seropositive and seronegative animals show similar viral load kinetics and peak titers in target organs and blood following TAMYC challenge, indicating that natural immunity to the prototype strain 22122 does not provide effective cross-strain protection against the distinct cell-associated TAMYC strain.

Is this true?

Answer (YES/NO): NO